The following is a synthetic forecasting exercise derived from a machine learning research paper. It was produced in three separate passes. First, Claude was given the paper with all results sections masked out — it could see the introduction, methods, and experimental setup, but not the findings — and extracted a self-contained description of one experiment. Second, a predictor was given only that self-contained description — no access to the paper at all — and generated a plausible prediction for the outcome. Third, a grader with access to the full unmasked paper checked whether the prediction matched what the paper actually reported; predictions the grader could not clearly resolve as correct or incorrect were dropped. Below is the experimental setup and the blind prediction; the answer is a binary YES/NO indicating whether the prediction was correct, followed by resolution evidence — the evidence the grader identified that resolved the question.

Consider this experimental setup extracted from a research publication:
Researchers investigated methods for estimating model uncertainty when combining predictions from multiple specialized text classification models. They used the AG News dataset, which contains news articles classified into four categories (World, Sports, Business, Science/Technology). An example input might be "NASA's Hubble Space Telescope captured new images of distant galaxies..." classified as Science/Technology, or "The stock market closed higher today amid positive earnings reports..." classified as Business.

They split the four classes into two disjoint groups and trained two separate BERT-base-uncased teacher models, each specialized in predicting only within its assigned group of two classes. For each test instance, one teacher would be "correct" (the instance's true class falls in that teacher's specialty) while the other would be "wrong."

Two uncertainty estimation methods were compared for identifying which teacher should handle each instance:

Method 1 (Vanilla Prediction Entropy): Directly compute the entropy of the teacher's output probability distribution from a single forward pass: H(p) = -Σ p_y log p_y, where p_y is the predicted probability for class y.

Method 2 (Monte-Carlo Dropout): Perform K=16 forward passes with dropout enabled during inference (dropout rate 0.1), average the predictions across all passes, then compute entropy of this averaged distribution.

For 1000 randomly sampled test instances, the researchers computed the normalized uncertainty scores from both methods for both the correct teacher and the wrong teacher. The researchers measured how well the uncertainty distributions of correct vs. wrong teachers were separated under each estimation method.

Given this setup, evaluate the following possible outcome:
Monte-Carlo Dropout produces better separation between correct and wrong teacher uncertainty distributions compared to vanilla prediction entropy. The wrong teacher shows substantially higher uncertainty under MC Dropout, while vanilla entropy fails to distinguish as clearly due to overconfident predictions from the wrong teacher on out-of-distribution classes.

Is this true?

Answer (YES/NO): YES